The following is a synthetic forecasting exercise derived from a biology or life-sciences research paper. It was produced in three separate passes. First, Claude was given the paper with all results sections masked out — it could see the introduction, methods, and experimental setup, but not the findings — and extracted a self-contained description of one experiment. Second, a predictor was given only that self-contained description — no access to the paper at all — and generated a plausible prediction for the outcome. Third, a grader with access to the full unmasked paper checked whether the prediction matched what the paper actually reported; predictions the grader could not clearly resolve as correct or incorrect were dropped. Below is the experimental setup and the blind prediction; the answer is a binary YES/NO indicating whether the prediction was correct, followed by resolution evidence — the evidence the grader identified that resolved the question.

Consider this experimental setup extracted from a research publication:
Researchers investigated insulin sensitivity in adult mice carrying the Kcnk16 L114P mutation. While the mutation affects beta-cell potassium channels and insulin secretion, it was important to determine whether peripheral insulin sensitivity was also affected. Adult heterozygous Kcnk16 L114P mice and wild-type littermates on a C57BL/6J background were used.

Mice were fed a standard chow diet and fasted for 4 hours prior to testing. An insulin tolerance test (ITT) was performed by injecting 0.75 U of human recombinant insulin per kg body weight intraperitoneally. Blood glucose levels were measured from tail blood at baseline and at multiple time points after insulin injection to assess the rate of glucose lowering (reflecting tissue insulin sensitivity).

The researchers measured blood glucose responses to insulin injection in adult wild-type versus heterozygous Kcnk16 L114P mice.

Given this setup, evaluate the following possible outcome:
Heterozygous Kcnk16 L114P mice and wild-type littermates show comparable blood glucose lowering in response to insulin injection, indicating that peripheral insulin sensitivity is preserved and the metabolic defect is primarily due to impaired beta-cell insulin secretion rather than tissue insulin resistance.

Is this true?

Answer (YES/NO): YES